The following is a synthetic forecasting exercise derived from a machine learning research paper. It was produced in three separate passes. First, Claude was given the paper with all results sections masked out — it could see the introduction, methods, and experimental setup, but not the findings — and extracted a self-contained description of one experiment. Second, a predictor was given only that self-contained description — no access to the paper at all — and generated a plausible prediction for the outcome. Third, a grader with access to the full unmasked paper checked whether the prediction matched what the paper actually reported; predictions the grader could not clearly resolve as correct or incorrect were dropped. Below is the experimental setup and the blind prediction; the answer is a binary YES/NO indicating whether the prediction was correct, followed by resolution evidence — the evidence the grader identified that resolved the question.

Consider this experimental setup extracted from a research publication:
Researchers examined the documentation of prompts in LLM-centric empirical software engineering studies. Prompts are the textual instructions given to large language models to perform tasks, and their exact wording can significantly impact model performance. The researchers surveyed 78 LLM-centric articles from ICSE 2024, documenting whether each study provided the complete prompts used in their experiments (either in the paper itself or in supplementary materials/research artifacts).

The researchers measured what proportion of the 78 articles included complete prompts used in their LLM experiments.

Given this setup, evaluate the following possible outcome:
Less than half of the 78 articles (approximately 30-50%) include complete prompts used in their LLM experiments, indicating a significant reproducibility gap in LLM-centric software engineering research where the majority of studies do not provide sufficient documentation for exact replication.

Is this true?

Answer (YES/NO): NO